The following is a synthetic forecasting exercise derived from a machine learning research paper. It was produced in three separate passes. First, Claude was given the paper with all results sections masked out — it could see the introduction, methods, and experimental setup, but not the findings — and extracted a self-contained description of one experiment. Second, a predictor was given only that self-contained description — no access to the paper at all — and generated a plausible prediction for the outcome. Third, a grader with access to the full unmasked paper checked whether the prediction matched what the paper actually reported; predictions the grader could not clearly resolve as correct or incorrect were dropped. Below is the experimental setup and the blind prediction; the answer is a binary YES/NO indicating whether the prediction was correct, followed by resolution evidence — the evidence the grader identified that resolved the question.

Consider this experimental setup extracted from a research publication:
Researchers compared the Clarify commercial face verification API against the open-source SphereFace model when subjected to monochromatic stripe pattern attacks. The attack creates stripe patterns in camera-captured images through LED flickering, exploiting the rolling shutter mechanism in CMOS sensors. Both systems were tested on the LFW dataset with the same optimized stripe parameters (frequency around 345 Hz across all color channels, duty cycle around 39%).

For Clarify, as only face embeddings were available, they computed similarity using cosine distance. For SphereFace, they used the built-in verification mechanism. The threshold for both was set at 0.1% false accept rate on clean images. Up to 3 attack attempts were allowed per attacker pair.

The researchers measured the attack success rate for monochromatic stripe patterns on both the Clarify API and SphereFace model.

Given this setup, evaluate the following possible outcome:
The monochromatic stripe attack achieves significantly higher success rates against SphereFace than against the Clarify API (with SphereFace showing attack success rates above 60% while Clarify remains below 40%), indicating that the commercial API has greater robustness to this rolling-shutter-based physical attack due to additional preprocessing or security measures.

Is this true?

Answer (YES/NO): NO